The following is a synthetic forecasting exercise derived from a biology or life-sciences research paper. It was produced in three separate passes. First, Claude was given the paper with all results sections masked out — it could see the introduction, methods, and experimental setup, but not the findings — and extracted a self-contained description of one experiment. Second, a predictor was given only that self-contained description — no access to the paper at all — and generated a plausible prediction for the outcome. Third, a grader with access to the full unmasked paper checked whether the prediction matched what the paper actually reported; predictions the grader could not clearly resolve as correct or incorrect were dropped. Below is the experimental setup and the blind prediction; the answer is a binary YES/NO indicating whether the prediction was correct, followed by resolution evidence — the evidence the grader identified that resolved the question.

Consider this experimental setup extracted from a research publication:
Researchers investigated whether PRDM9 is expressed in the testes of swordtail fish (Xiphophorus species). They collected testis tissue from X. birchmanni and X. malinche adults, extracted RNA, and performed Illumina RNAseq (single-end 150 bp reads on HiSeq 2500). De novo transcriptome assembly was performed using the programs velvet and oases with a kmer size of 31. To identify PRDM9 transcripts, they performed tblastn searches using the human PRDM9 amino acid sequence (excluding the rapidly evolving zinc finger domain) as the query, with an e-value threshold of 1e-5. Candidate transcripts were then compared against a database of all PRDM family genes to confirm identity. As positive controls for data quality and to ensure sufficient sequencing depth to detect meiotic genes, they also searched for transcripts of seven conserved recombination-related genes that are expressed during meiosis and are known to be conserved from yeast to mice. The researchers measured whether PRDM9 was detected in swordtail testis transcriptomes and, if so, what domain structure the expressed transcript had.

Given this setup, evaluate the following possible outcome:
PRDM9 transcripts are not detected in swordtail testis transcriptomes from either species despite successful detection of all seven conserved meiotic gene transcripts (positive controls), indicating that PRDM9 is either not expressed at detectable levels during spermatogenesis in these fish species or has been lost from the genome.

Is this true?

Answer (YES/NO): NO